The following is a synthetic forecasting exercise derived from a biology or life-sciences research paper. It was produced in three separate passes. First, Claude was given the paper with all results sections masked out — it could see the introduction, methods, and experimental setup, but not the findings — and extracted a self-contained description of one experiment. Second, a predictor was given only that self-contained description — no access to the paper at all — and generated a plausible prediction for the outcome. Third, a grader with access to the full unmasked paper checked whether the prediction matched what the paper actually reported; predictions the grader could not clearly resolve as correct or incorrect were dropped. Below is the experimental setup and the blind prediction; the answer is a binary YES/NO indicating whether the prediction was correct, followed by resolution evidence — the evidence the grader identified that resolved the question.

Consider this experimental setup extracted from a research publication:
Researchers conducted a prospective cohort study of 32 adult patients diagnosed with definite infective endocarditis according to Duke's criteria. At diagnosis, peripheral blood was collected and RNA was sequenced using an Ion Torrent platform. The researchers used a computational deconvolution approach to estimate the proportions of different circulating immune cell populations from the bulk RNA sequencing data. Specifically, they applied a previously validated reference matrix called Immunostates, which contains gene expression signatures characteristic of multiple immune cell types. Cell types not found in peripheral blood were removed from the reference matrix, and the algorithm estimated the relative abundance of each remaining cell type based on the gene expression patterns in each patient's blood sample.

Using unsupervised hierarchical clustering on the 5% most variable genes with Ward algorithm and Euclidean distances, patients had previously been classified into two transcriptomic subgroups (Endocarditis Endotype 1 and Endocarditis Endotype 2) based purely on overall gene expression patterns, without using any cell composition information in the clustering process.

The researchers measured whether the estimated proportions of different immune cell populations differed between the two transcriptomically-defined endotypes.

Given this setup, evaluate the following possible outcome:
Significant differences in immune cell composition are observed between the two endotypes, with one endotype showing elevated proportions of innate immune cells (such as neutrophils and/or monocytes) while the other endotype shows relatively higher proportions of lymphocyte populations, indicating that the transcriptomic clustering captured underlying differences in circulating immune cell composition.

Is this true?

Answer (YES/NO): YES